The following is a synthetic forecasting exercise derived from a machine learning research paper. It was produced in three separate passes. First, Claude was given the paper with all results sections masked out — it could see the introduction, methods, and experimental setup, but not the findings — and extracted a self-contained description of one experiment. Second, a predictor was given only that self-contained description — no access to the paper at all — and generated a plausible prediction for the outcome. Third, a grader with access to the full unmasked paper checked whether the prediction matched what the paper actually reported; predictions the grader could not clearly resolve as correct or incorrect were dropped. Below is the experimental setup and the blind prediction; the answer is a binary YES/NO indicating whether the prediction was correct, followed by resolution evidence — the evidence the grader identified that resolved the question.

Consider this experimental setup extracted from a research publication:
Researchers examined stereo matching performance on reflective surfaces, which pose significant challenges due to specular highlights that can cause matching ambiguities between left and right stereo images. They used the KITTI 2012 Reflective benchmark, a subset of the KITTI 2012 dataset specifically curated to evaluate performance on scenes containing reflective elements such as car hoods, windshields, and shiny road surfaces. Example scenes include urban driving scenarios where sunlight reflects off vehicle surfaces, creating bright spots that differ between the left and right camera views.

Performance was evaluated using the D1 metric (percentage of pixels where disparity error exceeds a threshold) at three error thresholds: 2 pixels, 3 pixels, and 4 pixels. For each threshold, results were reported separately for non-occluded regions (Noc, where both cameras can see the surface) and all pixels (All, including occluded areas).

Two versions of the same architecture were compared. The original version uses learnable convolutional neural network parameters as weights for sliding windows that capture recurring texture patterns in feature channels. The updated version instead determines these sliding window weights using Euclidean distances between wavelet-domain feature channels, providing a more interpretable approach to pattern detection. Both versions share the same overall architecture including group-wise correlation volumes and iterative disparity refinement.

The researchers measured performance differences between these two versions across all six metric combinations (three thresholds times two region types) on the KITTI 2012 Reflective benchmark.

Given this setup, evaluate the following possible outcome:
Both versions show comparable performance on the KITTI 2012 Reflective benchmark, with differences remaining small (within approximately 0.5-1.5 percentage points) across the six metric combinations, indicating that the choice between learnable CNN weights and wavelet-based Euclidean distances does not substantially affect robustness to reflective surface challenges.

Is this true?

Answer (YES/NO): NO